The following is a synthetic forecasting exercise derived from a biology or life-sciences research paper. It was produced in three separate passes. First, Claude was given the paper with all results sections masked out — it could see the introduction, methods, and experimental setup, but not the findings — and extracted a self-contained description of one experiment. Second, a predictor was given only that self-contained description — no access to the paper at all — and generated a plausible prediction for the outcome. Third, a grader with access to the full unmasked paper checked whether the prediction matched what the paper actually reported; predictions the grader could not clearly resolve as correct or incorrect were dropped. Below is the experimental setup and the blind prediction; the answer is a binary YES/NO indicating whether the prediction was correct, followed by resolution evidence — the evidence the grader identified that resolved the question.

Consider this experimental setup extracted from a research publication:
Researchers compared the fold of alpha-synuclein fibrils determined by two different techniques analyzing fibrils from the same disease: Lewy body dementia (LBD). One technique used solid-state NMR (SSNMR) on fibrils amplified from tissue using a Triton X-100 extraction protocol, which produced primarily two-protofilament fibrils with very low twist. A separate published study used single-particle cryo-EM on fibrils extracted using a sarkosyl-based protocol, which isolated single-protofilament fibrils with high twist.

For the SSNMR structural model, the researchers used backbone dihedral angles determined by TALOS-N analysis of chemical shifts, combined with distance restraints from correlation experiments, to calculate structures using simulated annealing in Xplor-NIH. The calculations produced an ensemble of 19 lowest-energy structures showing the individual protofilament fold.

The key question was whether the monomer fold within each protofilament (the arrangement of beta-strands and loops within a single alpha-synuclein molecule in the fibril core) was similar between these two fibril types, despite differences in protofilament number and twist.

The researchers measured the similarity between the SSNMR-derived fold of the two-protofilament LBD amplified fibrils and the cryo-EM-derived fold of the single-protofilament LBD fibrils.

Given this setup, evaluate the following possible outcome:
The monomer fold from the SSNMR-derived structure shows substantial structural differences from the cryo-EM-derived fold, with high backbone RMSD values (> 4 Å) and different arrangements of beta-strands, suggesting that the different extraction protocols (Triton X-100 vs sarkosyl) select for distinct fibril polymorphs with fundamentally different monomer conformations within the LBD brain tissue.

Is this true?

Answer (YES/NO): NO